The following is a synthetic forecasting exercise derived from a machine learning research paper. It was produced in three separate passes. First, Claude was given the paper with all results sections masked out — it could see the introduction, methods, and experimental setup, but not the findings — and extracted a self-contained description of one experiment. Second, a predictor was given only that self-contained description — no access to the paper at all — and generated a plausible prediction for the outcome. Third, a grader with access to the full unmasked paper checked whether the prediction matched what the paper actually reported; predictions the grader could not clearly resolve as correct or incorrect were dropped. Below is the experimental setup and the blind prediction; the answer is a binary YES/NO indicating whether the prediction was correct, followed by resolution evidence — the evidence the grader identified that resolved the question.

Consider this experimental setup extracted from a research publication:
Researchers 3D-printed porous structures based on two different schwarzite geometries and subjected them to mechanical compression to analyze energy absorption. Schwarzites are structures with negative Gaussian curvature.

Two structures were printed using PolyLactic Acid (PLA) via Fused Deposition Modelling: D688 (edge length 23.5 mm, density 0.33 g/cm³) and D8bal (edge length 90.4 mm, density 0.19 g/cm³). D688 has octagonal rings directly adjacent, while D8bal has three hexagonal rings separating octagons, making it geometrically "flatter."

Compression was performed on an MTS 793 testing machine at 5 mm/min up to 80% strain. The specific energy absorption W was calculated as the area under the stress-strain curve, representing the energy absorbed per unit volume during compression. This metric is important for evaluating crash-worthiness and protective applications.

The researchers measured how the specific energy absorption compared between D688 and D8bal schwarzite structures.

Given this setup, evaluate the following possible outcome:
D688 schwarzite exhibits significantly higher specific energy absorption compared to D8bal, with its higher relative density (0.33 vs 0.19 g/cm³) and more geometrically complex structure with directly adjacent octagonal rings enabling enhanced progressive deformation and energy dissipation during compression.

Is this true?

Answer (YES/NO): YES